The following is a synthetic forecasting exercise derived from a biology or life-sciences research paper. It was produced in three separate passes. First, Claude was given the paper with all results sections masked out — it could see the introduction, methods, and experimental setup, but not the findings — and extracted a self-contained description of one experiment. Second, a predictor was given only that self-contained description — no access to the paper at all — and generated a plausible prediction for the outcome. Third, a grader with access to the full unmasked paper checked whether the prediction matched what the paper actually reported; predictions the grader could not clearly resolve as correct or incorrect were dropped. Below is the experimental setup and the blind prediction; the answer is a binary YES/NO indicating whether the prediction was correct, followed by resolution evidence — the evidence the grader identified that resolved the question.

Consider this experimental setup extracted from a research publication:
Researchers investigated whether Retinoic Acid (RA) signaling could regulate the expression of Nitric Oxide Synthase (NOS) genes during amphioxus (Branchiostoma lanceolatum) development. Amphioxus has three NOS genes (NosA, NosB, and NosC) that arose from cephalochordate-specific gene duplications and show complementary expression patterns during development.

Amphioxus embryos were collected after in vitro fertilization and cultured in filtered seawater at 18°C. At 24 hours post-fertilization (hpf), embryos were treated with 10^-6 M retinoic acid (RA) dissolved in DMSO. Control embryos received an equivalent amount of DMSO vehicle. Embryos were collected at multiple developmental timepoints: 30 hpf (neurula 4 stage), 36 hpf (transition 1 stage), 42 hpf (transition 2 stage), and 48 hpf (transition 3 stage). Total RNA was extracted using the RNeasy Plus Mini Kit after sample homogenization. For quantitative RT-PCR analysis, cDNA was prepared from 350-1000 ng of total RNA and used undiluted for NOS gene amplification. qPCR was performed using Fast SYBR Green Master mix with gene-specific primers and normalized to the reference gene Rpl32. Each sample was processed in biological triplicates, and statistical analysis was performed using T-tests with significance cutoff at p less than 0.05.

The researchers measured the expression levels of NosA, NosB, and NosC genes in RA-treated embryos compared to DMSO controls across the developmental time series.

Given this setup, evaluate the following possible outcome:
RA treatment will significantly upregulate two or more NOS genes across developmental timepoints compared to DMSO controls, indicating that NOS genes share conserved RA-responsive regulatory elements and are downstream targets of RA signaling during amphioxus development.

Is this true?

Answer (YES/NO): YES